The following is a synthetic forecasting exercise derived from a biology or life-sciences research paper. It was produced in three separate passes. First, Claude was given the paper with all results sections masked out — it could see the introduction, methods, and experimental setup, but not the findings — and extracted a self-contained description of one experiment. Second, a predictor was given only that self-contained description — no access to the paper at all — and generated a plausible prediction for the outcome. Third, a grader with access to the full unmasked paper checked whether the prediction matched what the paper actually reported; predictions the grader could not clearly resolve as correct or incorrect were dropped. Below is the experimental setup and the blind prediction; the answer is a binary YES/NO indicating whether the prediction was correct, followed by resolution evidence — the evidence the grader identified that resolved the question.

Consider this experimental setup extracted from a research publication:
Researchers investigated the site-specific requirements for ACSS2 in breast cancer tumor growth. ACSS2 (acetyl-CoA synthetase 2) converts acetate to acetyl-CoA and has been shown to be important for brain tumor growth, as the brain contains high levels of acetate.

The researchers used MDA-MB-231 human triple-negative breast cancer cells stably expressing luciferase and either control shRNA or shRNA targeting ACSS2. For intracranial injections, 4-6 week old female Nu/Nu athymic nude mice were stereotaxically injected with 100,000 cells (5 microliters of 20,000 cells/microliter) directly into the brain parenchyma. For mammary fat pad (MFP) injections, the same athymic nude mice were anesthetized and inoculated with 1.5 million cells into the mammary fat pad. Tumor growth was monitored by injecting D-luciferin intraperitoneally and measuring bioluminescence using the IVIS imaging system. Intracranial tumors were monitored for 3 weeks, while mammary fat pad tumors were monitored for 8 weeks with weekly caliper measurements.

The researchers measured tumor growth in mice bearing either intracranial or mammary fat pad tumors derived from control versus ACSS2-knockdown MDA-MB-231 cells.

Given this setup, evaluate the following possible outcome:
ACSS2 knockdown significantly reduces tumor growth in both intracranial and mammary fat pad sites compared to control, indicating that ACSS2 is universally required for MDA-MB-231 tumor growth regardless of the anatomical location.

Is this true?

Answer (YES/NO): NO